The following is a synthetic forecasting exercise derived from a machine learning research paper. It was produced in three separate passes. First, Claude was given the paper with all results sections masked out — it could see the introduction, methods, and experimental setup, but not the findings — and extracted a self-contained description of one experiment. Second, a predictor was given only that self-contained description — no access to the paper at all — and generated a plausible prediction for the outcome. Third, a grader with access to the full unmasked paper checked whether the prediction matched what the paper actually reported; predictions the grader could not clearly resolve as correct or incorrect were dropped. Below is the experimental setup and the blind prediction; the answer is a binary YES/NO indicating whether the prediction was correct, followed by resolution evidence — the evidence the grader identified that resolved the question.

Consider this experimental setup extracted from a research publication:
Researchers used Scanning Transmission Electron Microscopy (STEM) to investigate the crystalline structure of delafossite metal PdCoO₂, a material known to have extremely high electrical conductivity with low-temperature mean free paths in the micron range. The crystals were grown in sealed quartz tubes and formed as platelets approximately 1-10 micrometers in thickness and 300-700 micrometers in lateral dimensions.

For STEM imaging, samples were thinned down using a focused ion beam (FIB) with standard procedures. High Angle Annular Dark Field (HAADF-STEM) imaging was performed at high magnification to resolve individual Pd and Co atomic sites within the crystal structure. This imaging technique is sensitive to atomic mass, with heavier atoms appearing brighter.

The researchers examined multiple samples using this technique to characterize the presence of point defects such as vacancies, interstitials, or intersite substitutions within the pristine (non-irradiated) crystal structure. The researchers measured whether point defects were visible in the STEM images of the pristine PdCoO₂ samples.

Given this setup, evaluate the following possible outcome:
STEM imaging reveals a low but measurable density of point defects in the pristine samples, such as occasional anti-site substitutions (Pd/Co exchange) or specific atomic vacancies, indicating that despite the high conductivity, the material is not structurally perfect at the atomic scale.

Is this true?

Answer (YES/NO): NO